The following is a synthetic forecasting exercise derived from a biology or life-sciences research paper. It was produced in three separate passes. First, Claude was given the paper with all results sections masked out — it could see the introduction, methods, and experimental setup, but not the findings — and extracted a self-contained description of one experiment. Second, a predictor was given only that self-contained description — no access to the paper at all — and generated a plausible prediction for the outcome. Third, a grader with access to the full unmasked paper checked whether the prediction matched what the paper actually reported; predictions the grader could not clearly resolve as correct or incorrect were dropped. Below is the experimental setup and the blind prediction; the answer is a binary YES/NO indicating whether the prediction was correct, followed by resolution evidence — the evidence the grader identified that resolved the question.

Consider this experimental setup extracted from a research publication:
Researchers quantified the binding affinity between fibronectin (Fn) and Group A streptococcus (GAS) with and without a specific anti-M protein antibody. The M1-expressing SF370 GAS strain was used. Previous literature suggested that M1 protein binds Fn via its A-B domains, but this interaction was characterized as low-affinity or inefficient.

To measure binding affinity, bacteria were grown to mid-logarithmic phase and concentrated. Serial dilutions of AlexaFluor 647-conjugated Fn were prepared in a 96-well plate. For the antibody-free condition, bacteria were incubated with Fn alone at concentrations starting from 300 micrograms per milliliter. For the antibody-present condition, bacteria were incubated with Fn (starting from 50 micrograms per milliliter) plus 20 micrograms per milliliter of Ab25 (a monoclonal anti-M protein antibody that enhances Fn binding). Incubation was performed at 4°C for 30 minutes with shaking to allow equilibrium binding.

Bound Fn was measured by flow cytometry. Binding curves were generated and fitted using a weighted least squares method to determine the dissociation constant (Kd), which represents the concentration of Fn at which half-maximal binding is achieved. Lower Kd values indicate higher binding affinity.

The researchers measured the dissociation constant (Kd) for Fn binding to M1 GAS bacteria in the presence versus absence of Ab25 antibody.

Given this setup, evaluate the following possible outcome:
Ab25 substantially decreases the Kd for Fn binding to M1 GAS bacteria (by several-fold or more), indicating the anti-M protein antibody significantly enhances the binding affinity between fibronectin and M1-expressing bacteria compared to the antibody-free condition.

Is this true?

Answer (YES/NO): YES